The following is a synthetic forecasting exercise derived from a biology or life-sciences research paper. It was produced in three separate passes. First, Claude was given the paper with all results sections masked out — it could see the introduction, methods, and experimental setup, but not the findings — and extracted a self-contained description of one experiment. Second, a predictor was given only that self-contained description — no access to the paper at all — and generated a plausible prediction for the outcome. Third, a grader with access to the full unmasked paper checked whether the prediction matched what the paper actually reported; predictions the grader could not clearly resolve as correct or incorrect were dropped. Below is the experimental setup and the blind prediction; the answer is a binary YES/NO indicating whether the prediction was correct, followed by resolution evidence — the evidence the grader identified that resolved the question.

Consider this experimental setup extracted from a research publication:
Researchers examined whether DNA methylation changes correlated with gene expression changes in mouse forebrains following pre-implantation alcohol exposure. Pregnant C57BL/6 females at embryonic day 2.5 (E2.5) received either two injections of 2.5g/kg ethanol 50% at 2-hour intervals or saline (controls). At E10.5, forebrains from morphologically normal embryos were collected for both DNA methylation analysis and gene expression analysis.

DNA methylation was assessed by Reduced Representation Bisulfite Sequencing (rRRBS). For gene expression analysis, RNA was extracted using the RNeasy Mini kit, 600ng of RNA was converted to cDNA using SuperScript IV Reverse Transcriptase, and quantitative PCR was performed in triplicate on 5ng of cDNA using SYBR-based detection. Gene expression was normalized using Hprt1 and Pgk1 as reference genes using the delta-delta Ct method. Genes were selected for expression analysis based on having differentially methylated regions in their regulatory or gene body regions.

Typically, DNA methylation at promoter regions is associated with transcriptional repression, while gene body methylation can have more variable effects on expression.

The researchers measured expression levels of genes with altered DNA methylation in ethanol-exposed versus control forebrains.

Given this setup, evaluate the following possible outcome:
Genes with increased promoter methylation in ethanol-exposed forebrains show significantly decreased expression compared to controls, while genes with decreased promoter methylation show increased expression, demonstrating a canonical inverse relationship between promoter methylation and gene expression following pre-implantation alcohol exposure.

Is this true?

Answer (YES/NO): NO